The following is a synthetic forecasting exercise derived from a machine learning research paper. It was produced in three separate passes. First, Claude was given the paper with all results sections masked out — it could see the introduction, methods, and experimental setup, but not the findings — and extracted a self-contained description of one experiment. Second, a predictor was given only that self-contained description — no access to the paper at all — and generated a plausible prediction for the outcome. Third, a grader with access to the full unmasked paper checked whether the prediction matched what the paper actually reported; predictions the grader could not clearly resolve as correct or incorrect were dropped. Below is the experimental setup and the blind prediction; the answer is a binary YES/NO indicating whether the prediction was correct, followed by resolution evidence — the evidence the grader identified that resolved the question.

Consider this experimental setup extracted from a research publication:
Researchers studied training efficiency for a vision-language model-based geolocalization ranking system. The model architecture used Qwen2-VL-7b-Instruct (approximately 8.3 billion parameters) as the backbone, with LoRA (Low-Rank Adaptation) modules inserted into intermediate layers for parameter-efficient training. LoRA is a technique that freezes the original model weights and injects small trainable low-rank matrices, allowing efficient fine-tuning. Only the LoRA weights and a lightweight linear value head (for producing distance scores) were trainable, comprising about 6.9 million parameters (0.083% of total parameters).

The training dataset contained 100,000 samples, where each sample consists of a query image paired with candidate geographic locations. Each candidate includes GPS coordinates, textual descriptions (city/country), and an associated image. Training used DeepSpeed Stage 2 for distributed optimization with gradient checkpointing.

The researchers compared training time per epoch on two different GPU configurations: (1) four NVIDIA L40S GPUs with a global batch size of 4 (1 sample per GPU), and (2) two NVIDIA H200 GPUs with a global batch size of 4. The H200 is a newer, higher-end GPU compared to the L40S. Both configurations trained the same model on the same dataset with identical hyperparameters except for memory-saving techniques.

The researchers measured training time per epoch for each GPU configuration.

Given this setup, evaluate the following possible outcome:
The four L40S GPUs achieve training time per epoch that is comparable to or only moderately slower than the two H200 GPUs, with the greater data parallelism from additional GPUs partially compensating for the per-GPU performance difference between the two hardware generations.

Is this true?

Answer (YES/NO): NO